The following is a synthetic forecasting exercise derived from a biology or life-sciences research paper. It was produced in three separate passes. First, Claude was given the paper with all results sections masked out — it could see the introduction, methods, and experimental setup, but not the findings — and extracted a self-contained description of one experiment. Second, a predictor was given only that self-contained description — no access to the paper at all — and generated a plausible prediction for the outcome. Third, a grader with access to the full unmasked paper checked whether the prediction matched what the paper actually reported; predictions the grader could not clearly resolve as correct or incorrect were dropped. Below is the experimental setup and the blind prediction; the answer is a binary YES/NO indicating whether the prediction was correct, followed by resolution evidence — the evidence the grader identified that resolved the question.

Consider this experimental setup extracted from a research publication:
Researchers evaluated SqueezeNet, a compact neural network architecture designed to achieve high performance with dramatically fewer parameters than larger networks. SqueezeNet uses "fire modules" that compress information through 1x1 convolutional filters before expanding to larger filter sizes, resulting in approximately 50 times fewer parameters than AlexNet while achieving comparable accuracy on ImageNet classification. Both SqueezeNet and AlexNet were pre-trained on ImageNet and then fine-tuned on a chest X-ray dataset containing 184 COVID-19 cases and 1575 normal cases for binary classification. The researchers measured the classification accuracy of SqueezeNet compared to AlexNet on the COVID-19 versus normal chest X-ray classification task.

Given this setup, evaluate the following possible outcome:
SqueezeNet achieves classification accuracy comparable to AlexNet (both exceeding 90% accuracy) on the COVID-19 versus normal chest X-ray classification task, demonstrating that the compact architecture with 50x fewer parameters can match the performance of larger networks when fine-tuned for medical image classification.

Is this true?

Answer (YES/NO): NO